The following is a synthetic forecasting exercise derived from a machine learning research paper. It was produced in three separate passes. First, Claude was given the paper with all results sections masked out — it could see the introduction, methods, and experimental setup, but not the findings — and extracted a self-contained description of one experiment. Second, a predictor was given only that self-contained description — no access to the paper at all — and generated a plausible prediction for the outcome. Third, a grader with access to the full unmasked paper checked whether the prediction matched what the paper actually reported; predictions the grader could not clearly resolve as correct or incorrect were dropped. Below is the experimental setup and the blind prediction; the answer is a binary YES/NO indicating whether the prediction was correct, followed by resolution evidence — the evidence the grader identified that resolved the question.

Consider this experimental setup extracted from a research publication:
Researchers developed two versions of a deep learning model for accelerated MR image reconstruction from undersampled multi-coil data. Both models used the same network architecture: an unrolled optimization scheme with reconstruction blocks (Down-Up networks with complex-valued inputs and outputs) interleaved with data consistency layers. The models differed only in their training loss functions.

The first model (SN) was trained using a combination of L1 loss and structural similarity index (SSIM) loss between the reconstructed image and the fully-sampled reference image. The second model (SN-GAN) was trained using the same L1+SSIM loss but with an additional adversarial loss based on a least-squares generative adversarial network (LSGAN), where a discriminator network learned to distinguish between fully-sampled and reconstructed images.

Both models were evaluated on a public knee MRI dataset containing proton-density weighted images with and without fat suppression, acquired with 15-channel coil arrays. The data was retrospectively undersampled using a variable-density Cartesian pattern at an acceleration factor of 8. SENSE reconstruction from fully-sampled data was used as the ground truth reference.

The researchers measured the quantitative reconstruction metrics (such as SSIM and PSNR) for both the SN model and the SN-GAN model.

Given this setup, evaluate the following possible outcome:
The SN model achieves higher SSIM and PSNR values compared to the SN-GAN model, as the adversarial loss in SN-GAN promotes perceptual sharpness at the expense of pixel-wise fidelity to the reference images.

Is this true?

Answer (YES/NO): YES